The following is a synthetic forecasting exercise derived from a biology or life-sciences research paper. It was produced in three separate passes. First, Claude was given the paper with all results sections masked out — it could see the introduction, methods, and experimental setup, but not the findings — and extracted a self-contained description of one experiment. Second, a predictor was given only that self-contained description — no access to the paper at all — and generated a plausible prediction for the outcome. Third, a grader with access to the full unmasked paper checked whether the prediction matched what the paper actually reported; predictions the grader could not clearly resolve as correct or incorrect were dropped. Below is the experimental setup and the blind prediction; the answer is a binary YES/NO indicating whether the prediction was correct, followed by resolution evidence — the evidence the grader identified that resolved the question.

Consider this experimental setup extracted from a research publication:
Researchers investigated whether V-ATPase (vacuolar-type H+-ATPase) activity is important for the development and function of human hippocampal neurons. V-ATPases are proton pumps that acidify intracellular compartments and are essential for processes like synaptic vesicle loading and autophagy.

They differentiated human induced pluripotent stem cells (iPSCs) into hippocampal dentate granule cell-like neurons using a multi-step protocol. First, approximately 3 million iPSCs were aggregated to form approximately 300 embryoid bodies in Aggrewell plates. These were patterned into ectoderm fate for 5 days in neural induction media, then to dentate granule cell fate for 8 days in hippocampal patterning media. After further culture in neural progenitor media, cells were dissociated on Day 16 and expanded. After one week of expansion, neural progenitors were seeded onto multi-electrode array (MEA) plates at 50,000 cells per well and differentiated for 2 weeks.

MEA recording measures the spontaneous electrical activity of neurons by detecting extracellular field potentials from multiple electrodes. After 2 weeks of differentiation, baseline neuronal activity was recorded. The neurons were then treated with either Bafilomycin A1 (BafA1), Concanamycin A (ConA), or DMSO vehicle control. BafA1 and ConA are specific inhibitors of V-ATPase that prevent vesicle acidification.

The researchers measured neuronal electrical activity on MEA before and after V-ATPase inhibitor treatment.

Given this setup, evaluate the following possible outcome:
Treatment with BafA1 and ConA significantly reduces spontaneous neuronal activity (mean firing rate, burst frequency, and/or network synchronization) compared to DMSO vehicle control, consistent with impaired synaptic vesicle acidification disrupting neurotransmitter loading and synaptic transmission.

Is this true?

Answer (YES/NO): YES